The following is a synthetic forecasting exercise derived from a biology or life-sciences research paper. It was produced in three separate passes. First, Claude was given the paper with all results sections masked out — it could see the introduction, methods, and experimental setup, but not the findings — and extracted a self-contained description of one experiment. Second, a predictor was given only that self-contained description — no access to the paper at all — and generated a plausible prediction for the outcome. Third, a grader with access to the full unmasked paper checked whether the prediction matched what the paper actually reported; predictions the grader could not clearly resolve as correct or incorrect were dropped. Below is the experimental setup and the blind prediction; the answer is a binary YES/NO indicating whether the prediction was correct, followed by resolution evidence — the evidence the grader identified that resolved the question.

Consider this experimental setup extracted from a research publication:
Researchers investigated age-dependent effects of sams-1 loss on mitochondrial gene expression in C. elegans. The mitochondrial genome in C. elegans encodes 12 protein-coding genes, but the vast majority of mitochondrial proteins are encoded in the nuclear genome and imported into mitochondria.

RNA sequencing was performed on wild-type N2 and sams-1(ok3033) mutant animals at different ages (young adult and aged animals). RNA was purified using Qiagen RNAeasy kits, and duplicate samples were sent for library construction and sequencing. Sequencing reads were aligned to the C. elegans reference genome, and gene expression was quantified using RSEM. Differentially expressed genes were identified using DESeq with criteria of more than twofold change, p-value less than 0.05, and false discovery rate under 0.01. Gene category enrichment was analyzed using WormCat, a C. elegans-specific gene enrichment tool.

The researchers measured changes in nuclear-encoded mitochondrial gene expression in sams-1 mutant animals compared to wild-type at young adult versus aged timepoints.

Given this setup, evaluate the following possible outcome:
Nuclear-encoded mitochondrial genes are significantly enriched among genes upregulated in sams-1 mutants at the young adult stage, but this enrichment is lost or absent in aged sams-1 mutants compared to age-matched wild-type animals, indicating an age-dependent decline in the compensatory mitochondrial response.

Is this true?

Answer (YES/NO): NO